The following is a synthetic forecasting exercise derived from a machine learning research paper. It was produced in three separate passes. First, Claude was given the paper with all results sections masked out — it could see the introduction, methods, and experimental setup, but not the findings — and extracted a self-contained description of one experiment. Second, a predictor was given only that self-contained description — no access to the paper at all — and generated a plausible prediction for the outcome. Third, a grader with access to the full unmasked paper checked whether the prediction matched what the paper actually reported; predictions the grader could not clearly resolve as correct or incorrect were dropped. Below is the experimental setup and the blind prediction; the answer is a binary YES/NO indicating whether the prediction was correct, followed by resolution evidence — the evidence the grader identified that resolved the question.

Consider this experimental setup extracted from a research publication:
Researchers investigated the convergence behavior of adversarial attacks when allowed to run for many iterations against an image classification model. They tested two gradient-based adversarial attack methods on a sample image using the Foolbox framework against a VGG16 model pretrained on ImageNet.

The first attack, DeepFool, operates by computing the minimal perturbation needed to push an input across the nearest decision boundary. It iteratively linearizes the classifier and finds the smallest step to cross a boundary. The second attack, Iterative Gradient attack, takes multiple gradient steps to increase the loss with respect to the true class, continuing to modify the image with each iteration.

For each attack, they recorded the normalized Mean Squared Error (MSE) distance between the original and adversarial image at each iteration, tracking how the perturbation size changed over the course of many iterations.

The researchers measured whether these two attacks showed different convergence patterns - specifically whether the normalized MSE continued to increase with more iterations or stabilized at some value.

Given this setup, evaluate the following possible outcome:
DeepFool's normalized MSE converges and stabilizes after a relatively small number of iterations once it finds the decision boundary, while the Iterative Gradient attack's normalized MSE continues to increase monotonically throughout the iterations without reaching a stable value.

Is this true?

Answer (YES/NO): NO